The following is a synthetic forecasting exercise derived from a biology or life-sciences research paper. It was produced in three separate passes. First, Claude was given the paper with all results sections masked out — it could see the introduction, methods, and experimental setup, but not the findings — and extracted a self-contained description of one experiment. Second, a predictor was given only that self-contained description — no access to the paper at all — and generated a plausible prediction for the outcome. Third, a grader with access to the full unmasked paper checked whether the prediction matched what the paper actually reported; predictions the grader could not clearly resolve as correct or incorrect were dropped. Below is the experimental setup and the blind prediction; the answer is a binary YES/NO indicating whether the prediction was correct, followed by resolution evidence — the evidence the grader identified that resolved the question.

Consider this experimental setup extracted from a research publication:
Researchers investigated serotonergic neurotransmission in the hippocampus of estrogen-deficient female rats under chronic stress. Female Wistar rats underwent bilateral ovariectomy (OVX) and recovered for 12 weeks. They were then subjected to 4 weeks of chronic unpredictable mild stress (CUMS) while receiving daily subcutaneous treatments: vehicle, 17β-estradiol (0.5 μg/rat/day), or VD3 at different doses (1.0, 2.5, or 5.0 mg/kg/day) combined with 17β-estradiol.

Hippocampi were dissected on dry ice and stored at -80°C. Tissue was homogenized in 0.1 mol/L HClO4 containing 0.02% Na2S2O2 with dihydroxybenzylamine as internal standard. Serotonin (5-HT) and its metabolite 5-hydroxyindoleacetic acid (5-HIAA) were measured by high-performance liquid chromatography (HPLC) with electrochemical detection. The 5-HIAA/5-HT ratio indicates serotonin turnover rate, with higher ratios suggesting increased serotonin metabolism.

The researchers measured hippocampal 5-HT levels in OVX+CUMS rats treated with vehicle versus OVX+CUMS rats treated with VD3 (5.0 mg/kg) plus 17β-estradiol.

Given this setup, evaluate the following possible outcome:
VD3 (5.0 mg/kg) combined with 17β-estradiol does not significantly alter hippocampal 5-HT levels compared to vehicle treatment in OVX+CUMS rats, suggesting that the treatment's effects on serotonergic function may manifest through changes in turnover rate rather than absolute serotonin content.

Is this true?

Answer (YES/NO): NO